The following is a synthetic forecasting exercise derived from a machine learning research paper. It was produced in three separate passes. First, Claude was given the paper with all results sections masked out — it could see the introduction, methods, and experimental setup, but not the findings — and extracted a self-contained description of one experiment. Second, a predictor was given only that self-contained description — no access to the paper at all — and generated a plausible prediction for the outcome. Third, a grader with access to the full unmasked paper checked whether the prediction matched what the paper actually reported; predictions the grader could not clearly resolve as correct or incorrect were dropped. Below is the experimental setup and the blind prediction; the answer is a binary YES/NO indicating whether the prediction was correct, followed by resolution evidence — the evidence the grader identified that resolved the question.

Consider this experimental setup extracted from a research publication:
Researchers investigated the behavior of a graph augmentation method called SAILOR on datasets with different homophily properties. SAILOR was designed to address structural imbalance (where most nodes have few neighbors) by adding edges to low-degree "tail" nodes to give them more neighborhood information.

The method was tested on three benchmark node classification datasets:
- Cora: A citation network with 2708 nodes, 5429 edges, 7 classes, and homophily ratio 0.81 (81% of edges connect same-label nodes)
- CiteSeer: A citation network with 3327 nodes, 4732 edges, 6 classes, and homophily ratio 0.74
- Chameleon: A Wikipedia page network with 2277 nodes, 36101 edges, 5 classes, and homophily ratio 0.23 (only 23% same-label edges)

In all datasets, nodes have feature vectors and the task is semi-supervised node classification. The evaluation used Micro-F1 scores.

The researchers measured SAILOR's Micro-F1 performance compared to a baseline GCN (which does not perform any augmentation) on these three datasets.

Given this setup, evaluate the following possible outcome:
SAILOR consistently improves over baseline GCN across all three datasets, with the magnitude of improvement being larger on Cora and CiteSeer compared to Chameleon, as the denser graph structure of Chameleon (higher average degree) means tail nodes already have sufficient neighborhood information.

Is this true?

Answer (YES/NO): NO